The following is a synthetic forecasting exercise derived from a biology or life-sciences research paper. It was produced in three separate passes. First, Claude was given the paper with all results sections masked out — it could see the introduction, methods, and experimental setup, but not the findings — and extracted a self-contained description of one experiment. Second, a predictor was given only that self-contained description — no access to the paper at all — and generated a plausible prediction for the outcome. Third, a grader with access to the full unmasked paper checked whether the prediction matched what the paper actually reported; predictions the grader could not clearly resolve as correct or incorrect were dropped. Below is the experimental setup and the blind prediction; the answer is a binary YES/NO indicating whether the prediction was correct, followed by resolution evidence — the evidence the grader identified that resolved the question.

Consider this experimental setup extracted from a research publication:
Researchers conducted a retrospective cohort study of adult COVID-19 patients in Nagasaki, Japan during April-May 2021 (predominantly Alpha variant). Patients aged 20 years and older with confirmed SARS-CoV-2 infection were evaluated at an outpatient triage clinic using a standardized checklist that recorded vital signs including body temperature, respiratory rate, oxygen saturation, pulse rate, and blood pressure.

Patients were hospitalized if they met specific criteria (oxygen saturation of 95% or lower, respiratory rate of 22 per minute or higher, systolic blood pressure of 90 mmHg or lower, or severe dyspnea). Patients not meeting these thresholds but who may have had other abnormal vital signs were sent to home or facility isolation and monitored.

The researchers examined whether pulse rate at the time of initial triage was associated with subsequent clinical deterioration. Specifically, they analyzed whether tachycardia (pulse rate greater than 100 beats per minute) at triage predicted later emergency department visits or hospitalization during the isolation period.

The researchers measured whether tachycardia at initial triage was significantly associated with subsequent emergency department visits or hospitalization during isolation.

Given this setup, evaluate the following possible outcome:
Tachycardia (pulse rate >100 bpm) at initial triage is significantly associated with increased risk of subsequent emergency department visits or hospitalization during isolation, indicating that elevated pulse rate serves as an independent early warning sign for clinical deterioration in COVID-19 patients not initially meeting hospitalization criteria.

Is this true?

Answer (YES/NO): NO